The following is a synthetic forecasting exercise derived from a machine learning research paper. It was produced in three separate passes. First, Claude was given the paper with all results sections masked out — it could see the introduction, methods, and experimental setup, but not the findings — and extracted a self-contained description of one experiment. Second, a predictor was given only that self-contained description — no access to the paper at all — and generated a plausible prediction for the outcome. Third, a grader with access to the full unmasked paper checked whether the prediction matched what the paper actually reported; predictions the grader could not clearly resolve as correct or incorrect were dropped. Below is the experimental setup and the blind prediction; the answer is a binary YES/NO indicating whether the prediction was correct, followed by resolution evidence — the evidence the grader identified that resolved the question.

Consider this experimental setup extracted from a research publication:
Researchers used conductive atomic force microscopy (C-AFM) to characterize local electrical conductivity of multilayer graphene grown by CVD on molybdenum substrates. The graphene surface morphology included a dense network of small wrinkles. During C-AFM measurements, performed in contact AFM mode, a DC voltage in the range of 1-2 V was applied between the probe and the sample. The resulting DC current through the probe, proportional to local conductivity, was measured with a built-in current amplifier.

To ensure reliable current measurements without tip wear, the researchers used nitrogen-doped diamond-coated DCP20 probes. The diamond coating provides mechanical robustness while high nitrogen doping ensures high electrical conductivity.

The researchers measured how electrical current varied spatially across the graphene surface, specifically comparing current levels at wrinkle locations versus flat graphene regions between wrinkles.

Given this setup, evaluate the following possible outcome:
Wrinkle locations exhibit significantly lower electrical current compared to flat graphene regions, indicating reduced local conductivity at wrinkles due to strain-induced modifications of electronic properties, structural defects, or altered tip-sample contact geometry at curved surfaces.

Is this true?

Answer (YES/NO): NO